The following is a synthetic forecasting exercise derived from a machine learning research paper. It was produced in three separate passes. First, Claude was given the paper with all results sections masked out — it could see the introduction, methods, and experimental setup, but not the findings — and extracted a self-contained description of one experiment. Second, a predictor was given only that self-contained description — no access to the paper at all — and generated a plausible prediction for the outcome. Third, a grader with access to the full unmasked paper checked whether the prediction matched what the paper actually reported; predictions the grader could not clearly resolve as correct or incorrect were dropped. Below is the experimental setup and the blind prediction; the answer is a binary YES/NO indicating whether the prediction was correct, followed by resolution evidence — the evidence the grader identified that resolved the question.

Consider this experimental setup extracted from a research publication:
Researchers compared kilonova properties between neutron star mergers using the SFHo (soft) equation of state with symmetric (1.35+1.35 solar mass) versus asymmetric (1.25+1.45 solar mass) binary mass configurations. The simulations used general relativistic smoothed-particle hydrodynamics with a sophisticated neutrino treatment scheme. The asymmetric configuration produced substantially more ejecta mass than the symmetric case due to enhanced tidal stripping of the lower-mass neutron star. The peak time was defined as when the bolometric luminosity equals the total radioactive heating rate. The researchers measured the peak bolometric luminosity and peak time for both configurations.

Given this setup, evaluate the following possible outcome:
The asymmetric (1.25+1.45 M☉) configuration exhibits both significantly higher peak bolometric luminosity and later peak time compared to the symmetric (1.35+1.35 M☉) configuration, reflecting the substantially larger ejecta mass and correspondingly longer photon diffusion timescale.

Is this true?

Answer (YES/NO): YES